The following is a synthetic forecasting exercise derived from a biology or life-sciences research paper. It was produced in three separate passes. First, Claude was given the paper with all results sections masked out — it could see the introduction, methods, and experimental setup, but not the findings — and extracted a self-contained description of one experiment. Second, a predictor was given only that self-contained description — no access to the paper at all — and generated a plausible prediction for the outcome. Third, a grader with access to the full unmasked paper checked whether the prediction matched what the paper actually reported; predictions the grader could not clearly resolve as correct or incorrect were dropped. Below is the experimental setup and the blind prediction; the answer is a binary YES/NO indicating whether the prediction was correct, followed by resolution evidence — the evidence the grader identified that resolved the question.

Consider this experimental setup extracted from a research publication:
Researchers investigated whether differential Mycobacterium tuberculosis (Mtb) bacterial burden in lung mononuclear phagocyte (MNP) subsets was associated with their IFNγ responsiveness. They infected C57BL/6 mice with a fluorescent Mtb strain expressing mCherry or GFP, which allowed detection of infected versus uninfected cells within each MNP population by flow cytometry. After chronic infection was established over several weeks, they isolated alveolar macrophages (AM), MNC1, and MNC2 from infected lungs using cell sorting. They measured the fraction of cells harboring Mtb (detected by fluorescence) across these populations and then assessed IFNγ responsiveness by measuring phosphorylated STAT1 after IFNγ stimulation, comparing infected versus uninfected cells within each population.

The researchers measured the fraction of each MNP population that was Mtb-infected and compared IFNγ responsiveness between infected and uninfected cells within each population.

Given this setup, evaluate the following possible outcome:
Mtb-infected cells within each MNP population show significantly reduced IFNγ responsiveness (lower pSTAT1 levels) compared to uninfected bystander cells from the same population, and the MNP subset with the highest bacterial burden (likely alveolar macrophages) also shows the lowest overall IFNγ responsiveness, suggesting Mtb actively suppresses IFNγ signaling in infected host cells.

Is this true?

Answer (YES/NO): NO